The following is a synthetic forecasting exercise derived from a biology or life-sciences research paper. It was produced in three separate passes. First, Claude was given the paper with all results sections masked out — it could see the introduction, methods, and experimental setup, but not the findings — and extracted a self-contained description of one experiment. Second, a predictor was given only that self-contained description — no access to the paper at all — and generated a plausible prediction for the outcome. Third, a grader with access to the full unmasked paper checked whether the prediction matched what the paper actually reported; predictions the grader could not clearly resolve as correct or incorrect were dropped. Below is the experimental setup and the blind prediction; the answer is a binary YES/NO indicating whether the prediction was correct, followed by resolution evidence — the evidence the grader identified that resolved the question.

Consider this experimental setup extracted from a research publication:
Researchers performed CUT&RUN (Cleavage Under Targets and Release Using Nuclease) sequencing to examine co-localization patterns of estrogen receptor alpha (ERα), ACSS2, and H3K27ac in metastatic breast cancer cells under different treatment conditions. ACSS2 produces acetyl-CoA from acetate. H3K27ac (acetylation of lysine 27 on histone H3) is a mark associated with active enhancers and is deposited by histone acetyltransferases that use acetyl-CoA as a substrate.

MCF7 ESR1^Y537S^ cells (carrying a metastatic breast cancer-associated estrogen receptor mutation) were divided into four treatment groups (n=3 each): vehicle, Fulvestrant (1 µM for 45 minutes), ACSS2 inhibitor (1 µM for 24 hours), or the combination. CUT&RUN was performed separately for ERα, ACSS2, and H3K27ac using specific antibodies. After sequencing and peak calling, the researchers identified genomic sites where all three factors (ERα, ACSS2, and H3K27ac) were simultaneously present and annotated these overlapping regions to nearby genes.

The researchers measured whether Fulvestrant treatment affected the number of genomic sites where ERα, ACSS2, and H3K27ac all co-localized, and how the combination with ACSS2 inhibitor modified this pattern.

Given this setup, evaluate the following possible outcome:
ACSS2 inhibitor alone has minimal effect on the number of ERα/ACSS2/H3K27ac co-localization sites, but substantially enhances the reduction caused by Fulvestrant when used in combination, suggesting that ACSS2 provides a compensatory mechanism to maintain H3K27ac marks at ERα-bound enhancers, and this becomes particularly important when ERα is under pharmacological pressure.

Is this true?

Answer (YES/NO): NO